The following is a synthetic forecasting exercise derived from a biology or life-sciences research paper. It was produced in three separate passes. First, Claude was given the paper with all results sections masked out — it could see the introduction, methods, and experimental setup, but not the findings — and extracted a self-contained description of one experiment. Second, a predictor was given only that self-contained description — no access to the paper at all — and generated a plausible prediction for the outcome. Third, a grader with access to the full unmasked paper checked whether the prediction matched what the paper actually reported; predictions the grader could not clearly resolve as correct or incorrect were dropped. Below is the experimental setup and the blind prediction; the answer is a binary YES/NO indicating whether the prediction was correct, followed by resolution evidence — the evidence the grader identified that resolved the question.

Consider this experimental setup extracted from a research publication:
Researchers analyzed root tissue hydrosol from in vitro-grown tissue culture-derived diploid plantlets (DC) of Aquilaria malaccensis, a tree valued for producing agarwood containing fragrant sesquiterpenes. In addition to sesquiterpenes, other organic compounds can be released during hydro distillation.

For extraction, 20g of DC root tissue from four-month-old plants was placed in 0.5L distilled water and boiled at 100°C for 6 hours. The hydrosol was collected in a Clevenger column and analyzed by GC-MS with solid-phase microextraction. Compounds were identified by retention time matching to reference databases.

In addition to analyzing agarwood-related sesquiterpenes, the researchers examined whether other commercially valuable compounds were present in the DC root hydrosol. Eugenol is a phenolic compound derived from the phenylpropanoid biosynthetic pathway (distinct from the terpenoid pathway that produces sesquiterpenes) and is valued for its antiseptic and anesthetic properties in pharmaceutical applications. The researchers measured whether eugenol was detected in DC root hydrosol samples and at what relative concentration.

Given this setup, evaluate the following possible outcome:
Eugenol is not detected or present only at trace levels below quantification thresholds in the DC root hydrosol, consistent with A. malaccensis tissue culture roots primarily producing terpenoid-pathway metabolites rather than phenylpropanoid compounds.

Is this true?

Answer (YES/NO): NO